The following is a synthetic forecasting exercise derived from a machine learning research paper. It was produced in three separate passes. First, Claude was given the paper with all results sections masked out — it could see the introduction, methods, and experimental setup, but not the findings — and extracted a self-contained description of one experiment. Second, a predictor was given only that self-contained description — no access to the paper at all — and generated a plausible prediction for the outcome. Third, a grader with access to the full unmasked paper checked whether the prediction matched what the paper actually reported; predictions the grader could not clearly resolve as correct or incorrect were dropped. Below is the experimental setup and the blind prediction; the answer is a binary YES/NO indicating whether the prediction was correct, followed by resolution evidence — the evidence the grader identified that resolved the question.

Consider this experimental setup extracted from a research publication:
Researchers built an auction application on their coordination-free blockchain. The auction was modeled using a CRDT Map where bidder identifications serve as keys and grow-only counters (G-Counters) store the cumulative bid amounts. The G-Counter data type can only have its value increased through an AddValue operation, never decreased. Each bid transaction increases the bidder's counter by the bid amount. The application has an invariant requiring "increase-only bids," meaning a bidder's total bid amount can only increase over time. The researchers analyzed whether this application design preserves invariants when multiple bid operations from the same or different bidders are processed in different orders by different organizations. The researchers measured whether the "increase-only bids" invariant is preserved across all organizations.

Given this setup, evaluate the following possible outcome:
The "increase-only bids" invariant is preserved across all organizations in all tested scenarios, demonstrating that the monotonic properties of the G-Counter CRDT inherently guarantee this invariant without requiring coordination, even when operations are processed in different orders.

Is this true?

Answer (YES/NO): YES